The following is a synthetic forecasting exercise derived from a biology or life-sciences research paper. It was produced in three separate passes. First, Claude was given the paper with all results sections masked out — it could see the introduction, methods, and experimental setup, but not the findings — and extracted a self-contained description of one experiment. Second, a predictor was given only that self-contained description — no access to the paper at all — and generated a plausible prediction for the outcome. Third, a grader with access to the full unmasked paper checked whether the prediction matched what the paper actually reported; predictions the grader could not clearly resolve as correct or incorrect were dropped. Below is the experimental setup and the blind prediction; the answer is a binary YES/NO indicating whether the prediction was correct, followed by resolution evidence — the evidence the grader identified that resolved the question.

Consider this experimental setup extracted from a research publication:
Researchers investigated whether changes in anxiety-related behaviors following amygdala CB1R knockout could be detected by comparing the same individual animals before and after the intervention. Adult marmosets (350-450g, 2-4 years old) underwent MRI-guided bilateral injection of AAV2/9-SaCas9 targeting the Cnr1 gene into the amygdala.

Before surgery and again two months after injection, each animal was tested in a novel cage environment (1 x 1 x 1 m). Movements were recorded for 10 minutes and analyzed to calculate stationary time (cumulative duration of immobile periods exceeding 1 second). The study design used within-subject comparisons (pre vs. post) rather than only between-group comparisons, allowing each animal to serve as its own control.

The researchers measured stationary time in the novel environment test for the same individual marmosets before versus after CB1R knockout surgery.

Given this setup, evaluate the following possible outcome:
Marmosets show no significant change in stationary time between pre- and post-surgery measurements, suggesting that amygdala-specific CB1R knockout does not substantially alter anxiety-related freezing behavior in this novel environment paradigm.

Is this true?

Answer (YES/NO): NO